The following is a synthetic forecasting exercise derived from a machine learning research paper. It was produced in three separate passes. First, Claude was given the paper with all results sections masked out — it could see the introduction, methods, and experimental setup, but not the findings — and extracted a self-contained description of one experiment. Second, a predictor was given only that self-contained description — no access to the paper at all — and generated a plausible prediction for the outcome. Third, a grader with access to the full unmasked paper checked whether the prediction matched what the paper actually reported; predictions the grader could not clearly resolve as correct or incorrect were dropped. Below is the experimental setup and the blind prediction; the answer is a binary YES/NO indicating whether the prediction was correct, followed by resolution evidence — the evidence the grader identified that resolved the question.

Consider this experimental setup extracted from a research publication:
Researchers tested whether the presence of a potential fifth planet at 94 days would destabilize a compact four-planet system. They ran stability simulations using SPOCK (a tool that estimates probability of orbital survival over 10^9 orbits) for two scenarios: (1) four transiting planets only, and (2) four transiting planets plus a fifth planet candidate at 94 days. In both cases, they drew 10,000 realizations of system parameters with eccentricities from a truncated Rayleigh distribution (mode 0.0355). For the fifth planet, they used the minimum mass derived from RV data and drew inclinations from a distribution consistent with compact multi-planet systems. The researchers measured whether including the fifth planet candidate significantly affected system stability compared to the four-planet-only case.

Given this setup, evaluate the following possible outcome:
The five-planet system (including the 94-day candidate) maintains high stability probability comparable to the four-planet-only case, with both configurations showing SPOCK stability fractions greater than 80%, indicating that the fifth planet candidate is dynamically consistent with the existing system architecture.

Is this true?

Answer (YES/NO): NO